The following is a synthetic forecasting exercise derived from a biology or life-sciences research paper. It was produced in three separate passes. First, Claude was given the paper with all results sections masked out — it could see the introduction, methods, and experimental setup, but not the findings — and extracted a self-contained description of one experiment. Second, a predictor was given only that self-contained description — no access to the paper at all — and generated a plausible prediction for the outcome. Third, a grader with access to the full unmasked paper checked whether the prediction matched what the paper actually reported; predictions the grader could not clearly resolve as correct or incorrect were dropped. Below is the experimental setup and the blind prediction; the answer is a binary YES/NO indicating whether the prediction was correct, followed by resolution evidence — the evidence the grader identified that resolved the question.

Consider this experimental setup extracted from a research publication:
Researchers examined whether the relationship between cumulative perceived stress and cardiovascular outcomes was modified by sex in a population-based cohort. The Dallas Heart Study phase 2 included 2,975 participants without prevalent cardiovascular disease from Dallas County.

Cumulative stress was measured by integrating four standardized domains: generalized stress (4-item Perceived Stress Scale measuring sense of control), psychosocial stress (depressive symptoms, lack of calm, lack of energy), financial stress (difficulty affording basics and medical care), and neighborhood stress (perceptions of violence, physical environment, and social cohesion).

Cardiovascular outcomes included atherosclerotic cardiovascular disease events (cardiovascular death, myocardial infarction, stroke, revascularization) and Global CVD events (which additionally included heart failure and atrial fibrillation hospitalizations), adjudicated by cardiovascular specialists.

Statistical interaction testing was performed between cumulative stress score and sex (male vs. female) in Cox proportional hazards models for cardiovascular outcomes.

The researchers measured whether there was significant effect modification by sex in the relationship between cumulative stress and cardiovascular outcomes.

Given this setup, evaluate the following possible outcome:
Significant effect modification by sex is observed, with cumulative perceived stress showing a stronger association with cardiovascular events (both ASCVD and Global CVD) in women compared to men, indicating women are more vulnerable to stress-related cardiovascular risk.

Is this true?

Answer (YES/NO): NO